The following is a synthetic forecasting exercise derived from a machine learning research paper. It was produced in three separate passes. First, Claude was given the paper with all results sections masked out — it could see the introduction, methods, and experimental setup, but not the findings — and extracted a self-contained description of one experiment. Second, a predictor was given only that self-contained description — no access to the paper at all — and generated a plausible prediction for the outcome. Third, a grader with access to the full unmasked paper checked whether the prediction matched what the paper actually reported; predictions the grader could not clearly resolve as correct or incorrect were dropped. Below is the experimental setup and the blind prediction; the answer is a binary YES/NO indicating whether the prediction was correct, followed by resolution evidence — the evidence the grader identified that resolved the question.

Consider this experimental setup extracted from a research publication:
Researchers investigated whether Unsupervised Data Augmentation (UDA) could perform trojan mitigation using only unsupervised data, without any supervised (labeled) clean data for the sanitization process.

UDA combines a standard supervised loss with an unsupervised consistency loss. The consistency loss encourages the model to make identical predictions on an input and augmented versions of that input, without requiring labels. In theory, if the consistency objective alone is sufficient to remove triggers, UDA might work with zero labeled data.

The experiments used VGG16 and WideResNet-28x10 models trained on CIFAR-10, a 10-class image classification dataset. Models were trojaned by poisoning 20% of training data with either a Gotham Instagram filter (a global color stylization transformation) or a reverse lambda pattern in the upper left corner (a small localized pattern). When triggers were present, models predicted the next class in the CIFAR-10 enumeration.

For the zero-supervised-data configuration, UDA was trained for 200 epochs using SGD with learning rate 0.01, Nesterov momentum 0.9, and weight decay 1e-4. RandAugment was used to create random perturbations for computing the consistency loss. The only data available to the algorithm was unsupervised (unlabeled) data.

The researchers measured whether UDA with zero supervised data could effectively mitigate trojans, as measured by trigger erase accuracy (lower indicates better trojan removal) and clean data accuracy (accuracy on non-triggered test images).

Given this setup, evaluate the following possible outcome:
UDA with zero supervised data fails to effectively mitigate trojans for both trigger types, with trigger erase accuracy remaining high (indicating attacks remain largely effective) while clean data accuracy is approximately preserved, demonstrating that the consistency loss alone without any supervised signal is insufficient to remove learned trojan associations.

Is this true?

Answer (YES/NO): NO